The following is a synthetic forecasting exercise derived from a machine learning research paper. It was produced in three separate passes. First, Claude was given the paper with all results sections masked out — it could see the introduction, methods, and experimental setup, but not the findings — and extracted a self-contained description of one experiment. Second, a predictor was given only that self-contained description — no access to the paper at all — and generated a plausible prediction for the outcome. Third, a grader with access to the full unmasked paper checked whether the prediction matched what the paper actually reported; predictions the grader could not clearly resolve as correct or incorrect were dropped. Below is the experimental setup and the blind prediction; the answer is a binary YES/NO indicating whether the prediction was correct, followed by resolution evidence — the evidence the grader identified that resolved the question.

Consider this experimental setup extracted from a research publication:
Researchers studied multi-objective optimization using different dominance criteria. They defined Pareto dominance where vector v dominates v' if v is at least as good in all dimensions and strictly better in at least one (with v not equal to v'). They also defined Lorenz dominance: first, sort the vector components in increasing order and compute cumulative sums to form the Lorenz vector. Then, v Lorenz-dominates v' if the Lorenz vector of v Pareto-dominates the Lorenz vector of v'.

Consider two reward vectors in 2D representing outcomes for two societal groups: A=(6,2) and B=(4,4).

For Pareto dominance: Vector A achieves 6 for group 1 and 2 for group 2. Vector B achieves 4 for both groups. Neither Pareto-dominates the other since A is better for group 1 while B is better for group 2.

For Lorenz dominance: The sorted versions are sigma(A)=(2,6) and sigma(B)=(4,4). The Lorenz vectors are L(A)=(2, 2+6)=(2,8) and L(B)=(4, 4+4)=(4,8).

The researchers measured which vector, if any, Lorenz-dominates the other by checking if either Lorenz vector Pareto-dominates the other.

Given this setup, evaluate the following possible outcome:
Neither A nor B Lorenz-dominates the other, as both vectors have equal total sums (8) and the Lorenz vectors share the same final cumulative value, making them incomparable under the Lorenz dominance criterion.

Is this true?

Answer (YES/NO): NO